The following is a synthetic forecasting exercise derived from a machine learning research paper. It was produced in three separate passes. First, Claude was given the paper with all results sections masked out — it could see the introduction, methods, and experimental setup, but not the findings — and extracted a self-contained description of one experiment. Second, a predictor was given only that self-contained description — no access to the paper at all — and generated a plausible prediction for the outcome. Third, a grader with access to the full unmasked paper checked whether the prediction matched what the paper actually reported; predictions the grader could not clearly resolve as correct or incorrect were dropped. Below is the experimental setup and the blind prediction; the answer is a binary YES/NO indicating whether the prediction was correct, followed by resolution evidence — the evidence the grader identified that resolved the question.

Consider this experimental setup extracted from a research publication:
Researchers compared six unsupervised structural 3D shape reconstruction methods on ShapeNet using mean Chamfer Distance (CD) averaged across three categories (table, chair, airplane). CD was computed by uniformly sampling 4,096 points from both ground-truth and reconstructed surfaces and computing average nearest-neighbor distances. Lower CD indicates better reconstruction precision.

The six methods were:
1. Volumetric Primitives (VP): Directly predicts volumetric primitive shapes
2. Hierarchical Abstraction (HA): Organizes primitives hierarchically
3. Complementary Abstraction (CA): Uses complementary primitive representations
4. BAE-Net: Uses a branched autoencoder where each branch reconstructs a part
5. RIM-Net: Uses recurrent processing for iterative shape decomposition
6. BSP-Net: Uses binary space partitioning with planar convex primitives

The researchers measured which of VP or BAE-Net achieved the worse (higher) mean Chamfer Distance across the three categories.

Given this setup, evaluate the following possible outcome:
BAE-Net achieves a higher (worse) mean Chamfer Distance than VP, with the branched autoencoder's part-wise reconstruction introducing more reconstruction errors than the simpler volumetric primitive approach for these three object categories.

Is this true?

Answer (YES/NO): NO